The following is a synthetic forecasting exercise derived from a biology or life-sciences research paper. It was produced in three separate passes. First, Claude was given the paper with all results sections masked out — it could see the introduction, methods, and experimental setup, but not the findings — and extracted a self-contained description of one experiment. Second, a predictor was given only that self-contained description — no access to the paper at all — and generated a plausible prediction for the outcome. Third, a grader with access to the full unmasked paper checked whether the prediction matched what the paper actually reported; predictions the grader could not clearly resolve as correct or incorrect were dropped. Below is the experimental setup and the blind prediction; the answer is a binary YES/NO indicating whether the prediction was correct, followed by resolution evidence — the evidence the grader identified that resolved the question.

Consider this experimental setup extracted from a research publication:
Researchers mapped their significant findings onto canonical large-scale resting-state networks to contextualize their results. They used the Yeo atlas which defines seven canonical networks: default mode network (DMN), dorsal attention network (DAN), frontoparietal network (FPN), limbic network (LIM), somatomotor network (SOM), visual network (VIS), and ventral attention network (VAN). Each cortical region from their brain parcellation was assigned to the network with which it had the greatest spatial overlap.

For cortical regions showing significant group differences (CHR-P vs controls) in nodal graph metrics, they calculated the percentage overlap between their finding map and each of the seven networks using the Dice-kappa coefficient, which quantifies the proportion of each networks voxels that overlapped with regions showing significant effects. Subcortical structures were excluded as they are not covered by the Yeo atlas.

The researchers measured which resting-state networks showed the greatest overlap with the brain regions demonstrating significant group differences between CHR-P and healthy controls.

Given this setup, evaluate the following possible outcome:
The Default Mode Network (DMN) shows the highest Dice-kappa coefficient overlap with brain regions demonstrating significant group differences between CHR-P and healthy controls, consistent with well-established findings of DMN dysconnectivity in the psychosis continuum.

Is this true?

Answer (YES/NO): NO